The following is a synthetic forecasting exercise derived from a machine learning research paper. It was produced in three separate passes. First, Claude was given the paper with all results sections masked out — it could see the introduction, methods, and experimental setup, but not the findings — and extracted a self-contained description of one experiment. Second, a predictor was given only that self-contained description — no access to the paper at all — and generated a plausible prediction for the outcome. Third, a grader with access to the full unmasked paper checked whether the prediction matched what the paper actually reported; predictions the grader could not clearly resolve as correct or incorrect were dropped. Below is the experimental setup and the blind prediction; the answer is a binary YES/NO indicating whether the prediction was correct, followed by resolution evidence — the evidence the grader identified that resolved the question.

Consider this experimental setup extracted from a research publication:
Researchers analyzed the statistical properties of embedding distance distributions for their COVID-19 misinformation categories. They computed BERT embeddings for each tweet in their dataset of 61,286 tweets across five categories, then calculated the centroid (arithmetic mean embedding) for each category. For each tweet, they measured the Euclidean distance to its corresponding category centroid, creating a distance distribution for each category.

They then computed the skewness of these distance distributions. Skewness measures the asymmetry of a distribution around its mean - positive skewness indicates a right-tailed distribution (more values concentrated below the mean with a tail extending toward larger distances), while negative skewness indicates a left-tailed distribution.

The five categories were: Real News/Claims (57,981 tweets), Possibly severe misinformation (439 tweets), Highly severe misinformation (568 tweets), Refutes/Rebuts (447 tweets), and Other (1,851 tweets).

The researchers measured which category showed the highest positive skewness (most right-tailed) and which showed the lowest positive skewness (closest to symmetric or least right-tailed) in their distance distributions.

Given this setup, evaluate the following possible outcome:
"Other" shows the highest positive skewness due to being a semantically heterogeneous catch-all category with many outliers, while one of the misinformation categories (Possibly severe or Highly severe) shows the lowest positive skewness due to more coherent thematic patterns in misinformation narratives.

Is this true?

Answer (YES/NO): NO